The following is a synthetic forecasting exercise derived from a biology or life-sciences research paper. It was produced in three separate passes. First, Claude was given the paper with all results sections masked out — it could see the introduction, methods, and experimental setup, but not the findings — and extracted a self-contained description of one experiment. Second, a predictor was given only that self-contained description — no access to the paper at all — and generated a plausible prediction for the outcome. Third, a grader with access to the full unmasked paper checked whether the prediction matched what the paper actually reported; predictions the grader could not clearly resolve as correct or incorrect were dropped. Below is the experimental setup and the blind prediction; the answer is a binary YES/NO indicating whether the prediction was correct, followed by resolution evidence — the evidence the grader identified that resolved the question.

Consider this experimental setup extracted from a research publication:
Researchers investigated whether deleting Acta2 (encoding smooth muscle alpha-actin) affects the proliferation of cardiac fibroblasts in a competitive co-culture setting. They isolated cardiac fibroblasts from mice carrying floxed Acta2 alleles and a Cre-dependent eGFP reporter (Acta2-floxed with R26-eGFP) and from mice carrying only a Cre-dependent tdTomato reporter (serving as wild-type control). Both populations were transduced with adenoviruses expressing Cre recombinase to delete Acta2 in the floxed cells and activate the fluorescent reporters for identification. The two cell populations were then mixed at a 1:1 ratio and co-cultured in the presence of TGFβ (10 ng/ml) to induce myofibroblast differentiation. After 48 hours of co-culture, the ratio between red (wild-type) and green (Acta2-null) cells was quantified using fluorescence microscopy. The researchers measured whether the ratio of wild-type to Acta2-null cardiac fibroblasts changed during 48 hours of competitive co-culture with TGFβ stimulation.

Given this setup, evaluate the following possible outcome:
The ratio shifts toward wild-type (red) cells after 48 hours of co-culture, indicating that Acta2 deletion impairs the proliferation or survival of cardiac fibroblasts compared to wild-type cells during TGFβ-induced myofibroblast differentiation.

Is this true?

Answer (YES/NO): NO